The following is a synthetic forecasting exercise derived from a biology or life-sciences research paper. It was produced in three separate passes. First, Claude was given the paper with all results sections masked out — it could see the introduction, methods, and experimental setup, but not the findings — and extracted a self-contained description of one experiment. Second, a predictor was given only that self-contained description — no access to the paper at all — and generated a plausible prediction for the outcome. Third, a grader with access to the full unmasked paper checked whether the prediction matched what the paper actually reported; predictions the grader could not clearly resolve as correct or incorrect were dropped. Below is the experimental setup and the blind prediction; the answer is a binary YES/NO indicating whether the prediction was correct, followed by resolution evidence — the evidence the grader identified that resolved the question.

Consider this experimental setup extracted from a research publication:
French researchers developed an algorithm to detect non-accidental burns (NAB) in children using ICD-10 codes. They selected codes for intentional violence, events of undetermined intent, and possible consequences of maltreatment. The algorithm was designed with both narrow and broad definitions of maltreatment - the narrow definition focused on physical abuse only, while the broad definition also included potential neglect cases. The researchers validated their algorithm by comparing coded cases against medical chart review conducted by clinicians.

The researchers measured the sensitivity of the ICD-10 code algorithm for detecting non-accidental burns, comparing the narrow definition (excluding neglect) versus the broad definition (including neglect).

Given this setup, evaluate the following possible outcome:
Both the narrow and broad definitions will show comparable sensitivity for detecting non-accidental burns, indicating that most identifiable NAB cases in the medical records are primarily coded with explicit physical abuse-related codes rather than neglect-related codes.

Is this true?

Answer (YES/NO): NO